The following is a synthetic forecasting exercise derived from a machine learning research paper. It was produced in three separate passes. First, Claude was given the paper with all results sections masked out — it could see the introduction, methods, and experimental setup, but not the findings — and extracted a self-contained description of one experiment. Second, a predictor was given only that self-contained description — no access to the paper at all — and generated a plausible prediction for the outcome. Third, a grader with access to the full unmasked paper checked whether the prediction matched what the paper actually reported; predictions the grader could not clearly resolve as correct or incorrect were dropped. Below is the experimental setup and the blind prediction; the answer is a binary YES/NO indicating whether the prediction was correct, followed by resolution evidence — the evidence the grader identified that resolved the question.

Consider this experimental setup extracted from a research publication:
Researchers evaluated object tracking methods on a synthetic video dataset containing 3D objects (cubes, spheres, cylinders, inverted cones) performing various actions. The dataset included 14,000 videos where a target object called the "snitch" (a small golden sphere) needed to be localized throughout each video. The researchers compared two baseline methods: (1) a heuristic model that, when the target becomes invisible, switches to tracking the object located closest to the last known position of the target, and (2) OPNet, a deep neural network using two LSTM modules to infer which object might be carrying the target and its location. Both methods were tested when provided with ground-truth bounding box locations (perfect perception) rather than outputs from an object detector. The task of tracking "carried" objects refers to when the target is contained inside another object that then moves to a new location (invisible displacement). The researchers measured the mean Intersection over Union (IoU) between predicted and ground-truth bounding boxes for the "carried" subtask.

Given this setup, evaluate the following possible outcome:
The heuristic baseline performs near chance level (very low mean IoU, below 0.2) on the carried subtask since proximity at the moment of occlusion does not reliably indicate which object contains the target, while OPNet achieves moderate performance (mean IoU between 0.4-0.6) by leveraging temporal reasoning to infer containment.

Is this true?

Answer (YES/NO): NO